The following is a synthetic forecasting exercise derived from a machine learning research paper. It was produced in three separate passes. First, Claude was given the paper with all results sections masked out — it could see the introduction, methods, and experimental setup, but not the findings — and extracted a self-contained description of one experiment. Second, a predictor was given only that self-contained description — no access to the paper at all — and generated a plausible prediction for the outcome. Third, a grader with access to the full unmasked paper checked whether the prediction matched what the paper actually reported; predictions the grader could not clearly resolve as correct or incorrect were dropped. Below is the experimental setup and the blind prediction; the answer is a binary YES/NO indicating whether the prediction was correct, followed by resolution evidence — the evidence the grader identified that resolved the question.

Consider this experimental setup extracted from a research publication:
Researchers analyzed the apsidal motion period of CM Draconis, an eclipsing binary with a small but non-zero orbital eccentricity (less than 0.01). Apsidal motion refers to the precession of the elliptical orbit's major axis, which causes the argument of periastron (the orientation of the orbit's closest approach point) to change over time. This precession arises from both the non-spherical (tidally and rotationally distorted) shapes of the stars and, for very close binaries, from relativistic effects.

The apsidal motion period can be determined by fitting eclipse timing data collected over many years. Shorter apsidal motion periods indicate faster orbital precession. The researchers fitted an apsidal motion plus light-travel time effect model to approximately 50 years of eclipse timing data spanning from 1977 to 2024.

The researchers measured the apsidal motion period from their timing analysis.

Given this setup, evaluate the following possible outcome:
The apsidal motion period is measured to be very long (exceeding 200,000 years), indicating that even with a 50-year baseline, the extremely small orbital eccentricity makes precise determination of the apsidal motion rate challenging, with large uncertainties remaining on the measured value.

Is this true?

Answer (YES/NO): NO